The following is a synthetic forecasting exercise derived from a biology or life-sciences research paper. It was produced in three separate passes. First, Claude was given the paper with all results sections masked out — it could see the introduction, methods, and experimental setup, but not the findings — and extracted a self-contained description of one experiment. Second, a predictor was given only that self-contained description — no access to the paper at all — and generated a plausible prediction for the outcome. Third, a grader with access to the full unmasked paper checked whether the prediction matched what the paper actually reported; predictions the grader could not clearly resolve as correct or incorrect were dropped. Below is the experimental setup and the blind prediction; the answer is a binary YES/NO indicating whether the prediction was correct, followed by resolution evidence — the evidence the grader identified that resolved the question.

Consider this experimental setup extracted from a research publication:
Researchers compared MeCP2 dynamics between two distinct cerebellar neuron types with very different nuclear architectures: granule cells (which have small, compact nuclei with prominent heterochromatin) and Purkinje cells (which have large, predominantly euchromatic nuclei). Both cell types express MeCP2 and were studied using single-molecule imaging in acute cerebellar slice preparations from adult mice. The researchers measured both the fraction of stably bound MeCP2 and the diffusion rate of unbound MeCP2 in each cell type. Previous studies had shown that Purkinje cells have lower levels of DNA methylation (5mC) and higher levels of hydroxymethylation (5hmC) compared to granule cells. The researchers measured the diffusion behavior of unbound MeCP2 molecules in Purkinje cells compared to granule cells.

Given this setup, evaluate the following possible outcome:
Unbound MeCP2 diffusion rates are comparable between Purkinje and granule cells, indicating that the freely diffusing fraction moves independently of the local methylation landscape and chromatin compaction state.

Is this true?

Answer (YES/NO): NO